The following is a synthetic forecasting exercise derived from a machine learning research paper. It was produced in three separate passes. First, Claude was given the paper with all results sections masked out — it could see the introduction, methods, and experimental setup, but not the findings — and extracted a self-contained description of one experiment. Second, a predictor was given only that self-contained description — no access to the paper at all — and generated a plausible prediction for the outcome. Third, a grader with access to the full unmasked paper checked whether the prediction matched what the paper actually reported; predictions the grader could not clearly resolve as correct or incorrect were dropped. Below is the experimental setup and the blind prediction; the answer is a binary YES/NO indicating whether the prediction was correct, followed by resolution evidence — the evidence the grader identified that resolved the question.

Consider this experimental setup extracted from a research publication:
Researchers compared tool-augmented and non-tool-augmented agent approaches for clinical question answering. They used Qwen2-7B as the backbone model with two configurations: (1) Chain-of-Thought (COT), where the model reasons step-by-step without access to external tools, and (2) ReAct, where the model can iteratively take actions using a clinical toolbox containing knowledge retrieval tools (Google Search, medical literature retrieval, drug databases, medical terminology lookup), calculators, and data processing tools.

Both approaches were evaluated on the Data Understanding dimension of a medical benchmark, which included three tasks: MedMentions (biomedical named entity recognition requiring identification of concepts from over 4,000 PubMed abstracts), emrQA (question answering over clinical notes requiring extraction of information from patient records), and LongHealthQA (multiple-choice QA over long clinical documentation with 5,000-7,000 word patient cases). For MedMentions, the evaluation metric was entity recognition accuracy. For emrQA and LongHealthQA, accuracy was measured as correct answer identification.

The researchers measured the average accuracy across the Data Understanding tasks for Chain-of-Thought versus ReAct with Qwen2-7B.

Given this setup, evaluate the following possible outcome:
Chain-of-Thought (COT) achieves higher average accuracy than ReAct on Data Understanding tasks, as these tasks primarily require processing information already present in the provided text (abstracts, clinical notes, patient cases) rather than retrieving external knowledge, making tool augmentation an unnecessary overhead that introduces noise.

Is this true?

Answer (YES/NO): YES